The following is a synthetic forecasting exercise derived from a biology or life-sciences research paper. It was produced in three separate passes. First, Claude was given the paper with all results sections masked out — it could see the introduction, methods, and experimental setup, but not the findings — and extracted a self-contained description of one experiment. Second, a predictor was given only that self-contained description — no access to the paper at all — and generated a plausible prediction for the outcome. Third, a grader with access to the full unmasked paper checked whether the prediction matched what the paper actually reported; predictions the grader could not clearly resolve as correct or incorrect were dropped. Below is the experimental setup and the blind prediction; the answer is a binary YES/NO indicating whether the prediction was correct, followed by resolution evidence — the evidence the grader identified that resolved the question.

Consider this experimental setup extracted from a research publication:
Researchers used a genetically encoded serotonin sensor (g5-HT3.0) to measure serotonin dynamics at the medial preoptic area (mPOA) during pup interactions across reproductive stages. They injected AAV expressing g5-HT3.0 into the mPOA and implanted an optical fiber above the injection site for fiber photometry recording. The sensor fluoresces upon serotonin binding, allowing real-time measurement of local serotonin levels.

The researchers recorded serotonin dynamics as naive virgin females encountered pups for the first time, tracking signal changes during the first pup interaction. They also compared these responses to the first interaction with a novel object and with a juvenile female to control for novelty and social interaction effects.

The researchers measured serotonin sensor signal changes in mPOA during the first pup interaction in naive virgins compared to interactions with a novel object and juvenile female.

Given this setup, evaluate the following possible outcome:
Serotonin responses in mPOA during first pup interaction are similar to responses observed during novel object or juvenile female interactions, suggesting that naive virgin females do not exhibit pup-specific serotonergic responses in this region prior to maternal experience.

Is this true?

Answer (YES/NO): NO